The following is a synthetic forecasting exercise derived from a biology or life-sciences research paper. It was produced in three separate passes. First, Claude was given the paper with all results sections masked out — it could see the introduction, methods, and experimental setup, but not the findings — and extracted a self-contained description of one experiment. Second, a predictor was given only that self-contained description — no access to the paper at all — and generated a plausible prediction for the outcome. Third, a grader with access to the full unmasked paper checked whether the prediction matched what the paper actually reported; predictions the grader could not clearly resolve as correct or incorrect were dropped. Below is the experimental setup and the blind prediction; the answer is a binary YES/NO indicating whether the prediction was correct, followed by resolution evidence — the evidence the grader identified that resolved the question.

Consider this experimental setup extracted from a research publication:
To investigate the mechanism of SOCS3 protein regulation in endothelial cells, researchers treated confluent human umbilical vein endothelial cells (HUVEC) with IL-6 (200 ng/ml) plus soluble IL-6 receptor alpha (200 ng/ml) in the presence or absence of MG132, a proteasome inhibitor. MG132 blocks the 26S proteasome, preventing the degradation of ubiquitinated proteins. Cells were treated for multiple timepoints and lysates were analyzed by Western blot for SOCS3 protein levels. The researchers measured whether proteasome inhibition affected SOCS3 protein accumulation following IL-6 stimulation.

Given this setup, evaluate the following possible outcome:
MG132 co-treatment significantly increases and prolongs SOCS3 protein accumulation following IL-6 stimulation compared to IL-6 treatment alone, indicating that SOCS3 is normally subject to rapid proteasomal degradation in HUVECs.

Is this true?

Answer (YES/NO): YES